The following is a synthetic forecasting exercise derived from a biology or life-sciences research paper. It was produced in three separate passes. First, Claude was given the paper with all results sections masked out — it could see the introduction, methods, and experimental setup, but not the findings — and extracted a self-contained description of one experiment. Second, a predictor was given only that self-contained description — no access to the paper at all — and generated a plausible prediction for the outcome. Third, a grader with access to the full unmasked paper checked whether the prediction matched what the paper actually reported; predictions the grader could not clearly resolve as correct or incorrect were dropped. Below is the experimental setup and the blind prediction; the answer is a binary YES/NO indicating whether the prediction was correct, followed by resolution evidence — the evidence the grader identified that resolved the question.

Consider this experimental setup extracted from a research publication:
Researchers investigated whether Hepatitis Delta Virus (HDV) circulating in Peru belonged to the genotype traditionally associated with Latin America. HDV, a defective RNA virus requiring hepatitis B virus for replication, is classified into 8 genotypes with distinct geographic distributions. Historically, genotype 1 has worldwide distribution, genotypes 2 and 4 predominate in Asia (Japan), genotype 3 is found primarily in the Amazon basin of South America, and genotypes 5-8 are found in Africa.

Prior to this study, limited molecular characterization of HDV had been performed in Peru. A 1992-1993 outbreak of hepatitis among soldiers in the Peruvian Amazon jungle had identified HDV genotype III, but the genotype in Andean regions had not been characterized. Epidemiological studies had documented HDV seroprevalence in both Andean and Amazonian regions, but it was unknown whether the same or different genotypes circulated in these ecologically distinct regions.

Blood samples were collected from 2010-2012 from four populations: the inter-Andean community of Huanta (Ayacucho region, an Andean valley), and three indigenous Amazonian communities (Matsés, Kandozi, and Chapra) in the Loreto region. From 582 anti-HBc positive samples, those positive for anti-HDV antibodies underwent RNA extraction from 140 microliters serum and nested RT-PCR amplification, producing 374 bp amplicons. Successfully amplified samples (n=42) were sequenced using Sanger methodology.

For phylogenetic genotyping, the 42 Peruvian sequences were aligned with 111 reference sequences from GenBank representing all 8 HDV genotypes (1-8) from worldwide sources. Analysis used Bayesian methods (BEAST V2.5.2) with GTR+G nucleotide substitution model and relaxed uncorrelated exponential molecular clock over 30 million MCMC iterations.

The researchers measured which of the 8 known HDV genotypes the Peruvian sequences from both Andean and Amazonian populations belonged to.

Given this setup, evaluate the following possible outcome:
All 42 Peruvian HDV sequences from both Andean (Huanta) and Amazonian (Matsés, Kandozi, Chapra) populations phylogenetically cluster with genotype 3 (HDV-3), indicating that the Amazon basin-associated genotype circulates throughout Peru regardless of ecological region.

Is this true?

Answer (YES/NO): YES